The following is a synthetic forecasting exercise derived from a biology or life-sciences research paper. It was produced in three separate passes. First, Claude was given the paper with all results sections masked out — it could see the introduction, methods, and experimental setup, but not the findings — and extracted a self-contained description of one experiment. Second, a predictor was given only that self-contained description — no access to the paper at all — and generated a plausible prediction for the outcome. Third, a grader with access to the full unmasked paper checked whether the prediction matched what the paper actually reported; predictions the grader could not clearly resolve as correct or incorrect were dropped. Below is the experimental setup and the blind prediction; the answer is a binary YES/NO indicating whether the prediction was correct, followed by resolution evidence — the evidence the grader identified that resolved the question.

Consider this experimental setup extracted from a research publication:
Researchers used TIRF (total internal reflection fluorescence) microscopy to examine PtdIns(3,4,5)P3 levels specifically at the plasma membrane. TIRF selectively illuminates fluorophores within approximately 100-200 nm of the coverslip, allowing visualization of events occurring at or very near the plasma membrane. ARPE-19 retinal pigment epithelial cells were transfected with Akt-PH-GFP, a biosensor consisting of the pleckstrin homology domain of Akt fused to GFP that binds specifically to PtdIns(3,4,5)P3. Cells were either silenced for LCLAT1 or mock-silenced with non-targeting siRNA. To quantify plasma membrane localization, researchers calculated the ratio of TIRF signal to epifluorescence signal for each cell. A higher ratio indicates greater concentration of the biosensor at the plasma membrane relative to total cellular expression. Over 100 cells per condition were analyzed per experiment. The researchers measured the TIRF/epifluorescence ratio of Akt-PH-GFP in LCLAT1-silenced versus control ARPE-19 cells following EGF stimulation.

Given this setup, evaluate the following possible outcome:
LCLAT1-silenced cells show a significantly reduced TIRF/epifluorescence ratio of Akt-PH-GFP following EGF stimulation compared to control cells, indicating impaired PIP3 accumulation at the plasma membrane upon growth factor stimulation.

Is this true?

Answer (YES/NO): YES